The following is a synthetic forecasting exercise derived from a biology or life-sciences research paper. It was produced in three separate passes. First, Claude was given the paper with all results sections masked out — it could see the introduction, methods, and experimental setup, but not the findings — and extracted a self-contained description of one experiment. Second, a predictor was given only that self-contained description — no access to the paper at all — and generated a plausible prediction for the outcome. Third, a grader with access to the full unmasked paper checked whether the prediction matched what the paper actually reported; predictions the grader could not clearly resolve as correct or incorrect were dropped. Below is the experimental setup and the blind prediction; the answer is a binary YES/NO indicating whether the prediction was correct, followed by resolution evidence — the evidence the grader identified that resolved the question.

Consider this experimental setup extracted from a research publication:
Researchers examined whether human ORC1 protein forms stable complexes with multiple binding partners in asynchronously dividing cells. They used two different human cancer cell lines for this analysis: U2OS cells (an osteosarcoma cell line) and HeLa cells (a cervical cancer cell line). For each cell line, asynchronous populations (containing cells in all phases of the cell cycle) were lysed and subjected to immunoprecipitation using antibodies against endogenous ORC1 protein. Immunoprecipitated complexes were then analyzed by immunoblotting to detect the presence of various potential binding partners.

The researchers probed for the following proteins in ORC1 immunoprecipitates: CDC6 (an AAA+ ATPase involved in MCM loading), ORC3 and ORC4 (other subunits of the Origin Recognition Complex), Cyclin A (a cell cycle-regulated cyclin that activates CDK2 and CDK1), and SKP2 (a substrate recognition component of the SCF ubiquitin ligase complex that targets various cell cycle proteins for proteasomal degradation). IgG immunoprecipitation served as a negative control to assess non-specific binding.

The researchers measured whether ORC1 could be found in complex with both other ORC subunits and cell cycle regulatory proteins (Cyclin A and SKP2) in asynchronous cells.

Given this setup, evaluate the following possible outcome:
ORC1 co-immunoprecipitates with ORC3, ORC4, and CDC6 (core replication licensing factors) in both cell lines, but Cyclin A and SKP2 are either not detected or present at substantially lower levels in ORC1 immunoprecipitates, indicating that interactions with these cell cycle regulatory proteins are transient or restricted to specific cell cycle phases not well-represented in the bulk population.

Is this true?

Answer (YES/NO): NO